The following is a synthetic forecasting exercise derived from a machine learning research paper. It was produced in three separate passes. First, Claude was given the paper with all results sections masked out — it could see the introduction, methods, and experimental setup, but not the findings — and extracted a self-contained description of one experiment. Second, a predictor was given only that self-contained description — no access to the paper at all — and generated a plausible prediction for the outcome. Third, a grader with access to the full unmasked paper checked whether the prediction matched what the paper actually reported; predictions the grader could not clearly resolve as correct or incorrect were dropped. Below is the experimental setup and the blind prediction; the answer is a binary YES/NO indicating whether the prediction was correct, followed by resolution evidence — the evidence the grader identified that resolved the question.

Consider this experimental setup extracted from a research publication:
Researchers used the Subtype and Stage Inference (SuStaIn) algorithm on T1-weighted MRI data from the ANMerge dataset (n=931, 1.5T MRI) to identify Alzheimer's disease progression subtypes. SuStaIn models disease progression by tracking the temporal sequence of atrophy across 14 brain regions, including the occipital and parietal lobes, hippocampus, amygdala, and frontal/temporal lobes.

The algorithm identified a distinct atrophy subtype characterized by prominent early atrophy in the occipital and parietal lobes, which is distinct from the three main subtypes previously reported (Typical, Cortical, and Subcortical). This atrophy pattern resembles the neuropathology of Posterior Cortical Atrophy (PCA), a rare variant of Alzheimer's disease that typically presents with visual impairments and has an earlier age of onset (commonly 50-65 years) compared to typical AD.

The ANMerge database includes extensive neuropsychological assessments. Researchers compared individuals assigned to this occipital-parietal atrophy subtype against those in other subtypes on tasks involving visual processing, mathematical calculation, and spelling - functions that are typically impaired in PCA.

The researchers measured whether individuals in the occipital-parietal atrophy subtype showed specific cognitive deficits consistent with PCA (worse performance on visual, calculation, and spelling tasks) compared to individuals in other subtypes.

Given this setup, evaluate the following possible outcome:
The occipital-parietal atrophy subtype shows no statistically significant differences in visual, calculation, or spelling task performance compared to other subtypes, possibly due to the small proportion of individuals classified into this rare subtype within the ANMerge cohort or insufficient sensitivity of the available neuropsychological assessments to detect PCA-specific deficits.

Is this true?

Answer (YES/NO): NO